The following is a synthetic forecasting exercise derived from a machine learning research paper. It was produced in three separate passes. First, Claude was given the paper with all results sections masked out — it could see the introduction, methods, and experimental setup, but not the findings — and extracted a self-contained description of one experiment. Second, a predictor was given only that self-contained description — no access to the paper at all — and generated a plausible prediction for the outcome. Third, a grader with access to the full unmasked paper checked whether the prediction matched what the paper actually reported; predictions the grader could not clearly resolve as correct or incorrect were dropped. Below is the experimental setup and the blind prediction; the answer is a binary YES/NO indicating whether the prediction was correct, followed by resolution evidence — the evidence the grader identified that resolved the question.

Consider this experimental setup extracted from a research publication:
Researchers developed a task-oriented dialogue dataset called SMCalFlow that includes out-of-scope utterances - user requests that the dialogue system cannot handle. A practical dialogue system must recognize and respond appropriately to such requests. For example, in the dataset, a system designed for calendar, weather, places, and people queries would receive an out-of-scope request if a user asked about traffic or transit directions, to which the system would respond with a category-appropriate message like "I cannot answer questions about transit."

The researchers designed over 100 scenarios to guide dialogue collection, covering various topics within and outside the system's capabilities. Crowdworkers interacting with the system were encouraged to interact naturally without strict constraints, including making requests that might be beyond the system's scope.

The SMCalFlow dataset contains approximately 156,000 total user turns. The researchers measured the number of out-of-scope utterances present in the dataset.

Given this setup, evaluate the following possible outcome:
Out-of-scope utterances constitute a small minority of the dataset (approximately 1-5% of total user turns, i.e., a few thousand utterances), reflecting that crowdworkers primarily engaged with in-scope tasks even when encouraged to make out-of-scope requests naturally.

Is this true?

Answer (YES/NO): NO